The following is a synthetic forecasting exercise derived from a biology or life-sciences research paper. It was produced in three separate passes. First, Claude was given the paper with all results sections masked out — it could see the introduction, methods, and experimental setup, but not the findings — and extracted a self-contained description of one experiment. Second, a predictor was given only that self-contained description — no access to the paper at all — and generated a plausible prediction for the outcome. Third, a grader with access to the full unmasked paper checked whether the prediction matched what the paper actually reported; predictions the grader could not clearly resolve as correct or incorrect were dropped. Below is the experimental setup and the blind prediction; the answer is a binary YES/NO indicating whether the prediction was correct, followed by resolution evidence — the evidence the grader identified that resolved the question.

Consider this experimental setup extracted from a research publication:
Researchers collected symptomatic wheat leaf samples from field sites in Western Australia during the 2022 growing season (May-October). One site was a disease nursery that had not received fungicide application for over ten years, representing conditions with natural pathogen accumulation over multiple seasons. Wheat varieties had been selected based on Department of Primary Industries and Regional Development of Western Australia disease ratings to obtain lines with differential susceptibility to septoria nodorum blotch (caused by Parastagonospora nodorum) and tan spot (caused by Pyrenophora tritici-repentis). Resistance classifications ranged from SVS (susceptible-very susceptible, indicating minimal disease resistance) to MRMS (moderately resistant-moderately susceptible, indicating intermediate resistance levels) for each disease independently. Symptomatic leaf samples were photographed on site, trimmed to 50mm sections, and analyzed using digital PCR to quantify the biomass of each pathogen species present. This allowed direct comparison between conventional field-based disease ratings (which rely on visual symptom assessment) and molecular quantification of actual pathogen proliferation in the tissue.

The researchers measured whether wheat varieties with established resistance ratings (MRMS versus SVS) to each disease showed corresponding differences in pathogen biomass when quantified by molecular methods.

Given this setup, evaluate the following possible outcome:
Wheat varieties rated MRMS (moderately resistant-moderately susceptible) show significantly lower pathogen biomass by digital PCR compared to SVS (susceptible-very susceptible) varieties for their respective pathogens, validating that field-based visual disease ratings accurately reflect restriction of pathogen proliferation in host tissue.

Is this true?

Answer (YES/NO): NO